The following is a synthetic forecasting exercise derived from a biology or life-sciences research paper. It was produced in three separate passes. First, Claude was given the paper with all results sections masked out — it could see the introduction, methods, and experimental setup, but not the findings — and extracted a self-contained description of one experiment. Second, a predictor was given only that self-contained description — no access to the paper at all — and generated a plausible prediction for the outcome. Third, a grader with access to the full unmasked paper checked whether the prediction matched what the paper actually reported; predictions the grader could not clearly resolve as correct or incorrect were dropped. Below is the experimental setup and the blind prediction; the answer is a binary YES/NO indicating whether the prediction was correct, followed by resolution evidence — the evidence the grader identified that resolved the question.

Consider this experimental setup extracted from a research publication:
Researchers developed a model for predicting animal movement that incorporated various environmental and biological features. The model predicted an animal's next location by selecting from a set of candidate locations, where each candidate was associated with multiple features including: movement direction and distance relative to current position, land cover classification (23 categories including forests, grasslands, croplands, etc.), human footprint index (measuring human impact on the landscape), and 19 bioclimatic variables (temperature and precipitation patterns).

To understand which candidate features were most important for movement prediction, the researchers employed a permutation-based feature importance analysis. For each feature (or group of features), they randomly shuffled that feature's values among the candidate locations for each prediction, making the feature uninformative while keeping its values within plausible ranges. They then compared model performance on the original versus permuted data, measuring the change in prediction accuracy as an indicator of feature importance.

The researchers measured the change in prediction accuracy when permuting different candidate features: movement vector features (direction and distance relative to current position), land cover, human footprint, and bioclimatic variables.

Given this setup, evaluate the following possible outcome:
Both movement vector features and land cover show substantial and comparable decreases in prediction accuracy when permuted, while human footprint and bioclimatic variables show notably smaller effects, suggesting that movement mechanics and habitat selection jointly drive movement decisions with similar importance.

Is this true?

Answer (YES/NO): YES